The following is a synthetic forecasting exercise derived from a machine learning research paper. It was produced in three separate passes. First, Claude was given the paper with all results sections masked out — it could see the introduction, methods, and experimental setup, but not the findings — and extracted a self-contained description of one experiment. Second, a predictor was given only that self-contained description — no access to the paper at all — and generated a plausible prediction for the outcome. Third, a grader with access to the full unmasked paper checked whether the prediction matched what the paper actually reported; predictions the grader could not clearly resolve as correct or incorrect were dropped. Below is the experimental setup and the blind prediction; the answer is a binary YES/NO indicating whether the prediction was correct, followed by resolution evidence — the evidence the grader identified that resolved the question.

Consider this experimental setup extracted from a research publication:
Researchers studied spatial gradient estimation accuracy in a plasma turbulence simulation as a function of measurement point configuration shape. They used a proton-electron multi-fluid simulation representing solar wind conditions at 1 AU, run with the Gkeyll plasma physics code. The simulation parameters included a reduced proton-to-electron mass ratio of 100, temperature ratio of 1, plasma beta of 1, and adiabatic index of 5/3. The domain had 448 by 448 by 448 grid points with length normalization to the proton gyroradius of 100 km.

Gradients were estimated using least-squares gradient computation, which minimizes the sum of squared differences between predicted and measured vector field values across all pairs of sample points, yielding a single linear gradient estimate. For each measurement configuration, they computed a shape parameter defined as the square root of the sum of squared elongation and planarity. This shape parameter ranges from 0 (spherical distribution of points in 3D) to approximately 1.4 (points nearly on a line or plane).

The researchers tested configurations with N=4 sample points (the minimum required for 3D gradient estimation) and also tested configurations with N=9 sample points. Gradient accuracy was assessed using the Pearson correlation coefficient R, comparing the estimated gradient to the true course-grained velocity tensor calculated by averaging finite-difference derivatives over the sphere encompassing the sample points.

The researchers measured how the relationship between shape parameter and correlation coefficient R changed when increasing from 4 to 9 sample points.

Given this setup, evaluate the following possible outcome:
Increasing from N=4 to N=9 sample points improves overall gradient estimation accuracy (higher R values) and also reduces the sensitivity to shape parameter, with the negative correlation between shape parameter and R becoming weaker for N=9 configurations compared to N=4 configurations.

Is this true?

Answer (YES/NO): YES